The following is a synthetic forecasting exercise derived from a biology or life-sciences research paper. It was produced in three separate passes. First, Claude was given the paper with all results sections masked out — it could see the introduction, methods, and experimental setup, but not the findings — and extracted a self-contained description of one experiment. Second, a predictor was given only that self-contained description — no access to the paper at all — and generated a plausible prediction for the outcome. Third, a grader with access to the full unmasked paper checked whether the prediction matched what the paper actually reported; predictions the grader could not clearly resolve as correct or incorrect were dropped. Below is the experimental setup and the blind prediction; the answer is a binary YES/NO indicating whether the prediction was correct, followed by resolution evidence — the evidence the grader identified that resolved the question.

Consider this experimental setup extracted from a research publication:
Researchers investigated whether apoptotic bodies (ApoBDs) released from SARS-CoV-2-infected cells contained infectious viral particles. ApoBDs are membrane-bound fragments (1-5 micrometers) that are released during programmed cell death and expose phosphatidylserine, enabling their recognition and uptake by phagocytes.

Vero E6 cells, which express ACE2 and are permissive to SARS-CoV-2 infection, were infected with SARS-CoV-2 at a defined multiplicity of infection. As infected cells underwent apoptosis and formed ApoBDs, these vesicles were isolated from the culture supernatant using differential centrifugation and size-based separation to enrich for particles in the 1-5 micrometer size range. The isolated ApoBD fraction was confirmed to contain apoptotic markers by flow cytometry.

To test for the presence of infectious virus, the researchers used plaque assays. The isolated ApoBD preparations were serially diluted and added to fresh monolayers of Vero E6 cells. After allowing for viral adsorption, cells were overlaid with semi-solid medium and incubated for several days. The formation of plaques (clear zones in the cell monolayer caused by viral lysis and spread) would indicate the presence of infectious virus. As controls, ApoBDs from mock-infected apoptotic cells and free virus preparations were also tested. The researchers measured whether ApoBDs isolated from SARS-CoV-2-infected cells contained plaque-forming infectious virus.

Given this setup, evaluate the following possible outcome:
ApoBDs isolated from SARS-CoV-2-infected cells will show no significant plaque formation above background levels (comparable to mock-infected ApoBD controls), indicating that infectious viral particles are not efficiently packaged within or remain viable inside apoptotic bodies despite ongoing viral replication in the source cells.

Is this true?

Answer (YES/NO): NO